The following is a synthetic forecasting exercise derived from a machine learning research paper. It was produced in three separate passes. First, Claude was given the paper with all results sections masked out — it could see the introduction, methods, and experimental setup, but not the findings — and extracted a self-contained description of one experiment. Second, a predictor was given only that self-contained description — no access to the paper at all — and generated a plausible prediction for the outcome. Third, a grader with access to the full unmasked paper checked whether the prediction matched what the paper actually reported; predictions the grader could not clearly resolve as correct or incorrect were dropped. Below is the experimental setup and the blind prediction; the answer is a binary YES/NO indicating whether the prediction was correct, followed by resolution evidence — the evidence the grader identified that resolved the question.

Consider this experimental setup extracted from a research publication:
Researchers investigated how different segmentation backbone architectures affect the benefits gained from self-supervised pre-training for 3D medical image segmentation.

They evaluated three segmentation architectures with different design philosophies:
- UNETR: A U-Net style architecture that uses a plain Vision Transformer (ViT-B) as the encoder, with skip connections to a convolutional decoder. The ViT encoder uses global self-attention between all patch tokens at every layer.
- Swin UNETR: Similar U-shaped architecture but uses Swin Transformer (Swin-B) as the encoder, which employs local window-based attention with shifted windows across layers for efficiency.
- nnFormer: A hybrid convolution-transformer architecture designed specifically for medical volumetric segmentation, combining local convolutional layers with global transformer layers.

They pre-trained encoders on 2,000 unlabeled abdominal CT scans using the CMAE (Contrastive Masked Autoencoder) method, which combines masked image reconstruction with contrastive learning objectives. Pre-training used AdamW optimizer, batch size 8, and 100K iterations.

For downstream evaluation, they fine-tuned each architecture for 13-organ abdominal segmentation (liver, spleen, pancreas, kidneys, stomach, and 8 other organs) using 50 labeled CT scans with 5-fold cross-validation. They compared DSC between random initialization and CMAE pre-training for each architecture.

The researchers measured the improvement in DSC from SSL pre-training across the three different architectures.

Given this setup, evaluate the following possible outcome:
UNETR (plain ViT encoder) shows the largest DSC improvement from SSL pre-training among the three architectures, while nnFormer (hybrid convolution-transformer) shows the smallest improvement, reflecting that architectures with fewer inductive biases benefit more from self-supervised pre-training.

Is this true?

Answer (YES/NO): NO